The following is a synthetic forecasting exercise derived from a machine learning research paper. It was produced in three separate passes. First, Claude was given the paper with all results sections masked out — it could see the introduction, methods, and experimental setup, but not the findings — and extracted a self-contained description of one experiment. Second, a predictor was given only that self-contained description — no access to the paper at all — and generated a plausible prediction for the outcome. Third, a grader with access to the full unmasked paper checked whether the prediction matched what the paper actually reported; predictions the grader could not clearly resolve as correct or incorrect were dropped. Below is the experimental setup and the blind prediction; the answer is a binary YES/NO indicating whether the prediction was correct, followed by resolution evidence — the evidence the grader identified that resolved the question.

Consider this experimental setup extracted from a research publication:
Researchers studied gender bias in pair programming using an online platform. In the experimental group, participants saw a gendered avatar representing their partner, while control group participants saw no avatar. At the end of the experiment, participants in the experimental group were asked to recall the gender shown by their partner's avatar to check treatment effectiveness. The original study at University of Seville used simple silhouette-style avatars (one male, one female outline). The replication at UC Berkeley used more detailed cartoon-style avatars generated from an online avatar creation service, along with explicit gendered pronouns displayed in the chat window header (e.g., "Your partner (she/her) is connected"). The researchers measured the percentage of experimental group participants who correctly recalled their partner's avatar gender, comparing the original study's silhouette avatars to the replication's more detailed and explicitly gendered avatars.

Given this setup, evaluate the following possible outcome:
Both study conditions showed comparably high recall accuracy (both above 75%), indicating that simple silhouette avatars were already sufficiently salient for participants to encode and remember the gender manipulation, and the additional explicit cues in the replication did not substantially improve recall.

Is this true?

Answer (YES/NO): NO